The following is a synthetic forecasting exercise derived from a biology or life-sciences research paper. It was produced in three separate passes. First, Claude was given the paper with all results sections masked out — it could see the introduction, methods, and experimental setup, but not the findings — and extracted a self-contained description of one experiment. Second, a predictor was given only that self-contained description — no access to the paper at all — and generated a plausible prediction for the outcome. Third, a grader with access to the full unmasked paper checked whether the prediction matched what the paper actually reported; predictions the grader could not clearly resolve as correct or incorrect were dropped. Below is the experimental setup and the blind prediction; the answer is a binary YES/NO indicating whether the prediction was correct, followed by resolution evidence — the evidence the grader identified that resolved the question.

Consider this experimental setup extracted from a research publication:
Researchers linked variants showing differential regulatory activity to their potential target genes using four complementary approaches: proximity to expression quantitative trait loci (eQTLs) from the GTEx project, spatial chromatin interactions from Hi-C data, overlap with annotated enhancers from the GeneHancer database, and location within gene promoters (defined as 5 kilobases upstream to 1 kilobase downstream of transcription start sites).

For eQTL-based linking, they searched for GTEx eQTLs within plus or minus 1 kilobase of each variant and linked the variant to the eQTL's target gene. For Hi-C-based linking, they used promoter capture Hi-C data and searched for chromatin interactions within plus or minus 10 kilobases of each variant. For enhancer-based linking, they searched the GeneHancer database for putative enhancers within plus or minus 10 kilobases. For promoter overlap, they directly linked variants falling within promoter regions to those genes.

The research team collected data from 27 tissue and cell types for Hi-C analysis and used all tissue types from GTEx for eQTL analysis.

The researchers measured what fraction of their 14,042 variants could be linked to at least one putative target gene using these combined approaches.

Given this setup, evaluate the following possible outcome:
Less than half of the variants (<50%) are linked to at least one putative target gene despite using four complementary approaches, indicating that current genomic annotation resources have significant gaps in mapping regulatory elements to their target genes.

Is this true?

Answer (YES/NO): NO